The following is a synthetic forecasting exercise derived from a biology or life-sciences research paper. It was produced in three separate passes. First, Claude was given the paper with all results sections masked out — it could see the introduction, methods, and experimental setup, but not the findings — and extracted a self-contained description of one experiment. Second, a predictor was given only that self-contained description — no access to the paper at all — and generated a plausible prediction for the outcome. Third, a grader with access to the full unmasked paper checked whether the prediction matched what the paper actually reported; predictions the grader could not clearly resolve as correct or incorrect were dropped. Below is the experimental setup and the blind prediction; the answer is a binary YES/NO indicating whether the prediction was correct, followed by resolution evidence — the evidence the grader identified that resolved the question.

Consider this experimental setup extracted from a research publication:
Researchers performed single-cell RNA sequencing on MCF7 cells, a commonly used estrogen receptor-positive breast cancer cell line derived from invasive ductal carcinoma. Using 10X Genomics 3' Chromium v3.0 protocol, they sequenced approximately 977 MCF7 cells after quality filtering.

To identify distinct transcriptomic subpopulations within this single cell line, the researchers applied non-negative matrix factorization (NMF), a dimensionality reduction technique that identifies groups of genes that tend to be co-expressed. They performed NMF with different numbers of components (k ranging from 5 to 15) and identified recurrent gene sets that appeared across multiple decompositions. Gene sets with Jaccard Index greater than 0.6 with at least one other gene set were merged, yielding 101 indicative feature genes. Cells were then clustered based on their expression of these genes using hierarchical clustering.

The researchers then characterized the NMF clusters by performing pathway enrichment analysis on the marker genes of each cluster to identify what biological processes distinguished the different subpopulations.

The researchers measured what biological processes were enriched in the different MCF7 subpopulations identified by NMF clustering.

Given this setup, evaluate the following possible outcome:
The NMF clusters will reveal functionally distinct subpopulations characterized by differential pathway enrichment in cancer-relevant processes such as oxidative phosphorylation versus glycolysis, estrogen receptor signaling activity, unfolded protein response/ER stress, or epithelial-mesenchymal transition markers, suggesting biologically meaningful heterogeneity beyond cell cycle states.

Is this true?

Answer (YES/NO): NO